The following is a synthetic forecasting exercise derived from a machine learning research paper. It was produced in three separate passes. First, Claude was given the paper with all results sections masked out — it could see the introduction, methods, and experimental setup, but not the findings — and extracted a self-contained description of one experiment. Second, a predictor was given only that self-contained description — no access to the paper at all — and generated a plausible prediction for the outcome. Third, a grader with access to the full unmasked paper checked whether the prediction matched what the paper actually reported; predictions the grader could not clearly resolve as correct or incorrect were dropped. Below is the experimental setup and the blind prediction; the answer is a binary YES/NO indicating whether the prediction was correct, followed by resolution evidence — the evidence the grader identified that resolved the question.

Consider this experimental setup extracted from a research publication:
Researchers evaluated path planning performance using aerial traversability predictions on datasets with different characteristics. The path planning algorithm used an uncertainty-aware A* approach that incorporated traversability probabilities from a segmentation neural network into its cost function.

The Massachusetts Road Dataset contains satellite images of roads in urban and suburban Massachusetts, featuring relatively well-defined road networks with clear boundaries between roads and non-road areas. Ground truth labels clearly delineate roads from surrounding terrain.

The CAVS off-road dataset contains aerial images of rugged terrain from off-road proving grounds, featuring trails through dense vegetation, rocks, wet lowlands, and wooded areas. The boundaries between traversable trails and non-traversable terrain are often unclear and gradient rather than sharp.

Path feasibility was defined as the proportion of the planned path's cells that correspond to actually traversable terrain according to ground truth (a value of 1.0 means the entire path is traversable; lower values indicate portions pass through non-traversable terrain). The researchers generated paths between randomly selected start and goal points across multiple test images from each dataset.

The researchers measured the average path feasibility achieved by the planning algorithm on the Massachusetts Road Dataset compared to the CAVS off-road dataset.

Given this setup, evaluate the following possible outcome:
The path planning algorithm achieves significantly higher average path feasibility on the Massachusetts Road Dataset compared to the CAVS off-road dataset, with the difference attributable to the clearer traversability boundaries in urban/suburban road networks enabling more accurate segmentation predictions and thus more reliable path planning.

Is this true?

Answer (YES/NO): NO